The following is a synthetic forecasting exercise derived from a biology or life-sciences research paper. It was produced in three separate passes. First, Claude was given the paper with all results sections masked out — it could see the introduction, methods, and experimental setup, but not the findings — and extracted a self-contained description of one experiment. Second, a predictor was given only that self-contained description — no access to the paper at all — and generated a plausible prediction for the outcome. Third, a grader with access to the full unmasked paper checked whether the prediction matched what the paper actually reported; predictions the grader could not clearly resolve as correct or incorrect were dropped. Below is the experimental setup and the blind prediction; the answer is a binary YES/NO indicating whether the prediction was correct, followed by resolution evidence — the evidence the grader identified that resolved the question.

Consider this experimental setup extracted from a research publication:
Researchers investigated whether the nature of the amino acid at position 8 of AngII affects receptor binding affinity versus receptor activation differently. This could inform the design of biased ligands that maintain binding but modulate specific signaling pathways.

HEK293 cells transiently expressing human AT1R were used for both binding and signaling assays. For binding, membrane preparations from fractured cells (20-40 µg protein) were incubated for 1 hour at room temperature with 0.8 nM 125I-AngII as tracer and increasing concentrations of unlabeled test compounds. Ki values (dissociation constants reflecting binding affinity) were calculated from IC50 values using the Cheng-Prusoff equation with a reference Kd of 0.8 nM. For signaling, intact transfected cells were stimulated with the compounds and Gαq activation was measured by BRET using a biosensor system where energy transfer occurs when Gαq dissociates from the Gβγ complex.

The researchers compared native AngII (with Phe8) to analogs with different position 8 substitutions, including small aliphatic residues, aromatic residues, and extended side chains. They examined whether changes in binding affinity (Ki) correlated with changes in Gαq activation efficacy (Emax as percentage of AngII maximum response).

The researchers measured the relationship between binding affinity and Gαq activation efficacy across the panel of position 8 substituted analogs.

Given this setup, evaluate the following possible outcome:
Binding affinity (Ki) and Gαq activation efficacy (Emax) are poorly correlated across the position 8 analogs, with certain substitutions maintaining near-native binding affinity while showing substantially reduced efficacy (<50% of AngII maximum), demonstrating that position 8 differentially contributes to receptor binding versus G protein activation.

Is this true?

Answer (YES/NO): YES